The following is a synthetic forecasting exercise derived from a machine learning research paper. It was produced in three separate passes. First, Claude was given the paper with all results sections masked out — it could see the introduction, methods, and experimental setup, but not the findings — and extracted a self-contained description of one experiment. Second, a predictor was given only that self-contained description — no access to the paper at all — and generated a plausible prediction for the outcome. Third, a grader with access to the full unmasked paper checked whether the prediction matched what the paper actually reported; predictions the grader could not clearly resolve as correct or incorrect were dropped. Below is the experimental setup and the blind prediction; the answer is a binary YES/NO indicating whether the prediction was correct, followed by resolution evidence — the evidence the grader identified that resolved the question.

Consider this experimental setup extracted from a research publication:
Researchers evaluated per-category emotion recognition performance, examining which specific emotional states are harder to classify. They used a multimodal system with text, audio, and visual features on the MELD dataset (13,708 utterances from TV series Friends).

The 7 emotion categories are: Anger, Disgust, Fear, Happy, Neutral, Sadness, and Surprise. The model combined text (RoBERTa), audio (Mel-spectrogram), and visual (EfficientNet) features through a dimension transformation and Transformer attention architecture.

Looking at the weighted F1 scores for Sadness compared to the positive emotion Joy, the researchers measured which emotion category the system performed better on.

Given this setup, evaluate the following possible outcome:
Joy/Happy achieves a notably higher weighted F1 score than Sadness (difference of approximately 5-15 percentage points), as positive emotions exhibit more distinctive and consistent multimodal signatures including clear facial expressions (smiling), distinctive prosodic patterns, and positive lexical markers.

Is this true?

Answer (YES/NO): NO